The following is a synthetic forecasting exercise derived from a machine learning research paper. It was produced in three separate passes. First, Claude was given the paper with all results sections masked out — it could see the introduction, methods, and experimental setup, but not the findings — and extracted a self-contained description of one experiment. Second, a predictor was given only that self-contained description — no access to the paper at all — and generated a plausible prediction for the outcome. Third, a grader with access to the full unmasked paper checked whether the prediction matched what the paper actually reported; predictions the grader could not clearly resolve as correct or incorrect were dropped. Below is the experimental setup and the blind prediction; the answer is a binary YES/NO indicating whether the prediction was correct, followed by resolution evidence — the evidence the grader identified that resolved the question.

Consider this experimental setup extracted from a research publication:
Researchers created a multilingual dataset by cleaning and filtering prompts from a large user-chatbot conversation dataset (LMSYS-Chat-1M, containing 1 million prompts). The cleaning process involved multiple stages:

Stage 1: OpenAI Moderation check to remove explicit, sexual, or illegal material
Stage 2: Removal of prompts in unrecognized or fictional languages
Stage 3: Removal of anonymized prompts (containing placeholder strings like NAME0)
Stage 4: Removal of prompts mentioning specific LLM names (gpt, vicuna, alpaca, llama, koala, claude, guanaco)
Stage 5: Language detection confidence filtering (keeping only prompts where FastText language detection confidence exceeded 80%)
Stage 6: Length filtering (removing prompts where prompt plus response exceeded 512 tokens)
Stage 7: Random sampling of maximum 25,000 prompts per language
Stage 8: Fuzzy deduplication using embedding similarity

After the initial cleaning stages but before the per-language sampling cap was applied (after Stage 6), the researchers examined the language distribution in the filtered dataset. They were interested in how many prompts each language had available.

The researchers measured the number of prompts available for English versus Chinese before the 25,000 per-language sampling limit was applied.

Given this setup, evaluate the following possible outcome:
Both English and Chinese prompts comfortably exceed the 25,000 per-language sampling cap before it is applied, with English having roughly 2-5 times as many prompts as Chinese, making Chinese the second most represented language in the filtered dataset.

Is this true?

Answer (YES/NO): NO